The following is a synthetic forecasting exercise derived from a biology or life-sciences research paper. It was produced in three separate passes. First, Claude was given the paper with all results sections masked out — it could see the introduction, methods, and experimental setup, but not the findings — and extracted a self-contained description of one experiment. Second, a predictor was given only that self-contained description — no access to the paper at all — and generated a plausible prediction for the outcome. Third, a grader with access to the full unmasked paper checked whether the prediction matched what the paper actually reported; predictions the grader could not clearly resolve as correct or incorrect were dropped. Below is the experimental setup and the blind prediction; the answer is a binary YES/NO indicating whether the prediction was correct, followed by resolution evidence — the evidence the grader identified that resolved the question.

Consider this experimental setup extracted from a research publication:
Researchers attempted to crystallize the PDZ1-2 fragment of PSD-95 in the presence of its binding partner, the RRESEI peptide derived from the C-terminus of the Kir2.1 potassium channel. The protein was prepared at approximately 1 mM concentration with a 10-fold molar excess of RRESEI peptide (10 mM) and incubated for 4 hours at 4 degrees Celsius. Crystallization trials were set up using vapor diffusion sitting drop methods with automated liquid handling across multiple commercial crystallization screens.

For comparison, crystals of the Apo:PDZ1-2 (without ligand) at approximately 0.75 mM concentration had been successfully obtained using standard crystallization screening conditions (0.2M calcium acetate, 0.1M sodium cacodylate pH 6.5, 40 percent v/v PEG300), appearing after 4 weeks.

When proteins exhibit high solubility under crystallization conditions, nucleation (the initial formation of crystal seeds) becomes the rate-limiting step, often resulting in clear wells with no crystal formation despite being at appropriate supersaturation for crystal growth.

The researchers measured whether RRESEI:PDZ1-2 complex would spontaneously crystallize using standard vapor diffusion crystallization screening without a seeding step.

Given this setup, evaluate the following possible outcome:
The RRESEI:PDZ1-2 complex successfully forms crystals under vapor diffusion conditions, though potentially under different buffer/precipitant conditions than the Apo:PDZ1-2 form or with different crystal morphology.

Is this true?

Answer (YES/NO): NO